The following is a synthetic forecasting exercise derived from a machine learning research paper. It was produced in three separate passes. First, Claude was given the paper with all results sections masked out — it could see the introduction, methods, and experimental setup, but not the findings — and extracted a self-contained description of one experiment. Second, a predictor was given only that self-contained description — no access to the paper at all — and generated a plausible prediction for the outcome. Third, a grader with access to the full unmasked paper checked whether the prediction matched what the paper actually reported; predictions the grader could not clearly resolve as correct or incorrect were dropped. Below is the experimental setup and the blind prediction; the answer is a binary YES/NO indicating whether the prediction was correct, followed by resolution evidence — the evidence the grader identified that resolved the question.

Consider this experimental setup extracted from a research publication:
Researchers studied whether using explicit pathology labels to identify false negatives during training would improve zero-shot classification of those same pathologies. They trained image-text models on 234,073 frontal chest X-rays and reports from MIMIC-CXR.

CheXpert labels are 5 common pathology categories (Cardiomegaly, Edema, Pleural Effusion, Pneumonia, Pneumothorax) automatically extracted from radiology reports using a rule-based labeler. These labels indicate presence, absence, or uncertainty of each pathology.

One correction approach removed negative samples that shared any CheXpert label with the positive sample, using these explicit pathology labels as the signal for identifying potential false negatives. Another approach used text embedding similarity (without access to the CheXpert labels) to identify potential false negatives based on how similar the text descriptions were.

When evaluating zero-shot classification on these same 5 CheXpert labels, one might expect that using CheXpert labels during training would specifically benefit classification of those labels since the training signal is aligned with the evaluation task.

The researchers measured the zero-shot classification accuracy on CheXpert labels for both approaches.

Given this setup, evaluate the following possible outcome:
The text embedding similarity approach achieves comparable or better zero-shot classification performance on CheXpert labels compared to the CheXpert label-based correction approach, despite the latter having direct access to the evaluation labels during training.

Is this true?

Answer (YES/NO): YES